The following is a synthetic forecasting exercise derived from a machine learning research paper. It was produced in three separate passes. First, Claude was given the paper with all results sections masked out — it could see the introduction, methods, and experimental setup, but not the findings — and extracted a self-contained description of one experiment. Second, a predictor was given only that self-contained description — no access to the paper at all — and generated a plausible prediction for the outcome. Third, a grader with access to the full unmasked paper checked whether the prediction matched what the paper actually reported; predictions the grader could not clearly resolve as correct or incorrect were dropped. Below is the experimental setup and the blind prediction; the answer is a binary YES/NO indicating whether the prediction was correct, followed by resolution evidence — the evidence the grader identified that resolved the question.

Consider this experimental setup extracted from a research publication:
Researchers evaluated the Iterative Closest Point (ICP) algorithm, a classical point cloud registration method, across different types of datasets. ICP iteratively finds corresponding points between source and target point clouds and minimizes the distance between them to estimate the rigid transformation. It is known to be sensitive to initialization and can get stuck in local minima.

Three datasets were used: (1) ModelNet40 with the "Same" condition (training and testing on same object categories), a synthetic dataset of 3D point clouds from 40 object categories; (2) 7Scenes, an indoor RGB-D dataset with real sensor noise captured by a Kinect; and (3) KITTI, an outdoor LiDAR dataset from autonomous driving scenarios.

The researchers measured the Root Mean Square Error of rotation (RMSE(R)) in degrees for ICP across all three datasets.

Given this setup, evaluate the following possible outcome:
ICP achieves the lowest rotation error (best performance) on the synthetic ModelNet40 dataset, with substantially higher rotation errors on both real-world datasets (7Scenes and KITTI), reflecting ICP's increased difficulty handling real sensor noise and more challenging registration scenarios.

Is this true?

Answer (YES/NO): NO